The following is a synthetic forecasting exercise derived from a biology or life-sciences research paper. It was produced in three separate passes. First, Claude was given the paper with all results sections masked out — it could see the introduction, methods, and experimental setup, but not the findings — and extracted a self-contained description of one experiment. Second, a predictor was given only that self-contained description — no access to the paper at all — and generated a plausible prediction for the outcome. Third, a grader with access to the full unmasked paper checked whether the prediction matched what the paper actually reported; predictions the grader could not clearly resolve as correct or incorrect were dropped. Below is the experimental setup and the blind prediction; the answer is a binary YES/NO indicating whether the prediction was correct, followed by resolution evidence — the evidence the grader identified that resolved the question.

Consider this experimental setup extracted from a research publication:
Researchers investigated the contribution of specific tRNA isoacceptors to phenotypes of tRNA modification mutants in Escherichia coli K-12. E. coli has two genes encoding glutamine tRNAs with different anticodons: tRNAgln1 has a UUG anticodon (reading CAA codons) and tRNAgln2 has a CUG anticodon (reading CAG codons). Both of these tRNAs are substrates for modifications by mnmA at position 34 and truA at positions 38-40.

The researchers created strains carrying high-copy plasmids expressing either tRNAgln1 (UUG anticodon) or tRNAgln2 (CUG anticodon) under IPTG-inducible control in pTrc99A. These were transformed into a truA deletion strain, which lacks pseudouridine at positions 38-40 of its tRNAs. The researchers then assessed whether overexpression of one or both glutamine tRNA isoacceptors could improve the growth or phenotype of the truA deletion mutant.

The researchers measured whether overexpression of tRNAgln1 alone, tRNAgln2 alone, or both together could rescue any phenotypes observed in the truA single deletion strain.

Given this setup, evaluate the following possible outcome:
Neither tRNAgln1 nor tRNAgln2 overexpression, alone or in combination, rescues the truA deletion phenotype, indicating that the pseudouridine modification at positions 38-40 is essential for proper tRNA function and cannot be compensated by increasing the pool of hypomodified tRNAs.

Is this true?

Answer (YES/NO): NO